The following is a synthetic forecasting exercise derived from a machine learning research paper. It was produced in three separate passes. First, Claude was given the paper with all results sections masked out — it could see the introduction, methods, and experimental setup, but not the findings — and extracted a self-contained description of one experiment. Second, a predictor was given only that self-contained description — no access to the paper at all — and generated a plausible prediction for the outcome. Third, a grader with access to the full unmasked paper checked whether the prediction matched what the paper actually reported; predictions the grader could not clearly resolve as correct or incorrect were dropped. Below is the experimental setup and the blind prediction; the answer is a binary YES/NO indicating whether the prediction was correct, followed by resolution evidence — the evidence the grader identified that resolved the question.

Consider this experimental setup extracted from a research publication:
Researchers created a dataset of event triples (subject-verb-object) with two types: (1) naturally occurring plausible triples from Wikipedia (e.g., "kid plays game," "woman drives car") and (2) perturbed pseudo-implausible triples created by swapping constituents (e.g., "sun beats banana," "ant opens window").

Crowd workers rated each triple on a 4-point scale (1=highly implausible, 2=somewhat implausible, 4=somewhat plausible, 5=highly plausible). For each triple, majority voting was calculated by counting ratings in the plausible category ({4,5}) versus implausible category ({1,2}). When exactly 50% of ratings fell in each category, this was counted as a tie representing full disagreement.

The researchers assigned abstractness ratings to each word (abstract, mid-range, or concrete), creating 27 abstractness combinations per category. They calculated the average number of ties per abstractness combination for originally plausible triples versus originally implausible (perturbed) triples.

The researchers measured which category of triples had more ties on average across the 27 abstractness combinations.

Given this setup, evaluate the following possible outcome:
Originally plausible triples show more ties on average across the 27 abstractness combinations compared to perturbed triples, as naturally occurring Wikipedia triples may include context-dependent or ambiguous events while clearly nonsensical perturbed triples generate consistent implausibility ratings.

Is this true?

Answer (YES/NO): NO